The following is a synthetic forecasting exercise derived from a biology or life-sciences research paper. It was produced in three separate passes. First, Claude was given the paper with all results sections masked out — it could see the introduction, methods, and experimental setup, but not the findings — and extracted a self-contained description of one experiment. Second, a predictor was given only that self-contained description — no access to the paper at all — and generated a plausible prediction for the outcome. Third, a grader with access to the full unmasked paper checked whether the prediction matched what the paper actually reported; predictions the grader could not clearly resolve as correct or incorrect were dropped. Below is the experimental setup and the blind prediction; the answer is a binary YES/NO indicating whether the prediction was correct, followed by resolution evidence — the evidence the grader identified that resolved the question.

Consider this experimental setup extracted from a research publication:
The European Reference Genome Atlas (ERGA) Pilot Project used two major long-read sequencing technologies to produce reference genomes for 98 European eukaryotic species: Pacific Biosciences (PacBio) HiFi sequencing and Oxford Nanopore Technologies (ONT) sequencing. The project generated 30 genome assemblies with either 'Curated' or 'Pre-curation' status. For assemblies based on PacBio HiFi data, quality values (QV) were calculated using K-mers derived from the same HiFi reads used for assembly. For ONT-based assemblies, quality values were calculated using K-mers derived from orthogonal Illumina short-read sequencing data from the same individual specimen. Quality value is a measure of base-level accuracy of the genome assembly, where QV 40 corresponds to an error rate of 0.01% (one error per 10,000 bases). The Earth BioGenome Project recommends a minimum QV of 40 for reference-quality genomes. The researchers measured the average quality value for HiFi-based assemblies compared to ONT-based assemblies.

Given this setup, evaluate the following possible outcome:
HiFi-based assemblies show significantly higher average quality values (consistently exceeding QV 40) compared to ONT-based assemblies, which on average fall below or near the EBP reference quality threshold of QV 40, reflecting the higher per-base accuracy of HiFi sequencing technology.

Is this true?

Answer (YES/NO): YES